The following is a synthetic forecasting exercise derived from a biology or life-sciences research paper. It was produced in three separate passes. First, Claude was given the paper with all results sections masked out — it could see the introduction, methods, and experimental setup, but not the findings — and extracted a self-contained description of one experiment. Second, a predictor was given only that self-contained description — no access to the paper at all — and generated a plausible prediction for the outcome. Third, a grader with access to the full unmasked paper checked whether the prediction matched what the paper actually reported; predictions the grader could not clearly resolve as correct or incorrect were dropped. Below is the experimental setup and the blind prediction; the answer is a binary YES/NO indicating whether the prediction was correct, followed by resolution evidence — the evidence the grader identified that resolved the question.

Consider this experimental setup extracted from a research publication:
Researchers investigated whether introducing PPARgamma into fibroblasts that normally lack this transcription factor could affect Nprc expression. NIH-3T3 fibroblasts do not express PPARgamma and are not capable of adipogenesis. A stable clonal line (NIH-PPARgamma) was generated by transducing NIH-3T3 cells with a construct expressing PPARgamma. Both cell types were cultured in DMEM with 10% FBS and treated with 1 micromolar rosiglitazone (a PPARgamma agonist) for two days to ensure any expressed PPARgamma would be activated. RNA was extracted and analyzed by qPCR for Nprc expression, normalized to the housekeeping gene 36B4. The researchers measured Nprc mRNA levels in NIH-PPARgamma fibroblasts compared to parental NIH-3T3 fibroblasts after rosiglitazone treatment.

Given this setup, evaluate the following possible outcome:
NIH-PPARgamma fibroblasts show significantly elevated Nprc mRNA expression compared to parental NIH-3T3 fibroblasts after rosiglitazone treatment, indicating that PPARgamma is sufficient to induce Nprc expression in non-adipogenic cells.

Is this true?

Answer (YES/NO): YES